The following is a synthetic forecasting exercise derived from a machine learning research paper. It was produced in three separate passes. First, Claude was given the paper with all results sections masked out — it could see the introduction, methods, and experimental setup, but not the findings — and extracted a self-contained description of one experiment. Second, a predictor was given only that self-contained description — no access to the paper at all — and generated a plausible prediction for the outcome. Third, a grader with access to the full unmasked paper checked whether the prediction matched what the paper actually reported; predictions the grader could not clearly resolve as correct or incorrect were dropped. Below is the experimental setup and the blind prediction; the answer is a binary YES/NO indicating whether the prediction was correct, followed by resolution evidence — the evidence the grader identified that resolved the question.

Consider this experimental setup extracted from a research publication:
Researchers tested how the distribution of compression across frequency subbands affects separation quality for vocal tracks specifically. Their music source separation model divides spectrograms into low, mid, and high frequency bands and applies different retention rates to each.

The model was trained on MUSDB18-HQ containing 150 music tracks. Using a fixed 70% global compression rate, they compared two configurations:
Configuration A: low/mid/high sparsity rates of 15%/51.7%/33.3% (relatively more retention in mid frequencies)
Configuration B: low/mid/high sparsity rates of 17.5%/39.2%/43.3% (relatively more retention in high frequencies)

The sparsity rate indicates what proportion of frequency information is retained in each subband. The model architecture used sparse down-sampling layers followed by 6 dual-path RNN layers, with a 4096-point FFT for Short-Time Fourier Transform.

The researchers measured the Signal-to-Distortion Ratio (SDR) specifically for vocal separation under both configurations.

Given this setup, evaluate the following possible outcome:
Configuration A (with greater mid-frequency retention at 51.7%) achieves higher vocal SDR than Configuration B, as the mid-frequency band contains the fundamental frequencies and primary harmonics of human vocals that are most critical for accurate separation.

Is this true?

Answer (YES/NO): YES